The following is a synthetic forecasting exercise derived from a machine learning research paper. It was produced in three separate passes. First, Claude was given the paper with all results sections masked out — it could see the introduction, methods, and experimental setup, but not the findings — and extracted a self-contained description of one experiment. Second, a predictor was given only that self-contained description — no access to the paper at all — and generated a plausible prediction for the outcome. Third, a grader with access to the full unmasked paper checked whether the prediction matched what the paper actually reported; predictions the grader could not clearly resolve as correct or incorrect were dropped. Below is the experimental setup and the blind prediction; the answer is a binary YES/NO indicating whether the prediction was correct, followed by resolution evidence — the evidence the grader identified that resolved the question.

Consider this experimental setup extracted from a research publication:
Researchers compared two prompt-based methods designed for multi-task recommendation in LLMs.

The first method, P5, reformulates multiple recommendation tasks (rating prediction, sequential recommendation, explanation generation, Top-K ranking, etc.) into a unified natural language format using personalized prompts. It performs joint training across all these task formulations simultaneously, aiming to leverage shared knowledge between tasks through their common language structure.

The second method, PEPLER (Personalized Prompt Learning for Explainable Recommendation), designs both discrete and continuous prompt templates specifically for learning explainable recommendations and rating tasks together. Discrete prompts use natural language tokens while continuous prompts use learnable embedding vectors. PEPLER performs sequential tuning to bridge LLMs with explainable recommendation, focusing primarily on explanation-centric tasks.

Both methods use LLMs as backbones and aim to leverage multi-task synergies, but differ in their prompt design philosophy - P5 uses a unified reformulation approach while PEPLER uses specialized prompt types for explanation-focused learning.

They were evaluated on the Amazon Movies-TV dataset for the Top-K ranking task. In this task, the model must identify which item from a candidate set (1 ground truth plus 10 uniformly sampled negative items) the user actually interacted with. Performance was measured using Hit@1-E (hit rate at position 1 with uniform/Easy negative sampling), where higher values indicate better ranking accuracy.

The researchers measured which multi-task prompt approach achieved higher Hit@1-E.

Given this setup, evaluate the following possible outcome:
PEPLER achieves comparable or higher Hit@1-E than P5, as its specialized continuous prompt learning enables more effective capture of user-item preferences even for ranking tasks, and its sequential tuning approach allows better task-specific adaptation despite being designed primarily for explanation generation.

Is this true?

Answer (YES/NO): NO